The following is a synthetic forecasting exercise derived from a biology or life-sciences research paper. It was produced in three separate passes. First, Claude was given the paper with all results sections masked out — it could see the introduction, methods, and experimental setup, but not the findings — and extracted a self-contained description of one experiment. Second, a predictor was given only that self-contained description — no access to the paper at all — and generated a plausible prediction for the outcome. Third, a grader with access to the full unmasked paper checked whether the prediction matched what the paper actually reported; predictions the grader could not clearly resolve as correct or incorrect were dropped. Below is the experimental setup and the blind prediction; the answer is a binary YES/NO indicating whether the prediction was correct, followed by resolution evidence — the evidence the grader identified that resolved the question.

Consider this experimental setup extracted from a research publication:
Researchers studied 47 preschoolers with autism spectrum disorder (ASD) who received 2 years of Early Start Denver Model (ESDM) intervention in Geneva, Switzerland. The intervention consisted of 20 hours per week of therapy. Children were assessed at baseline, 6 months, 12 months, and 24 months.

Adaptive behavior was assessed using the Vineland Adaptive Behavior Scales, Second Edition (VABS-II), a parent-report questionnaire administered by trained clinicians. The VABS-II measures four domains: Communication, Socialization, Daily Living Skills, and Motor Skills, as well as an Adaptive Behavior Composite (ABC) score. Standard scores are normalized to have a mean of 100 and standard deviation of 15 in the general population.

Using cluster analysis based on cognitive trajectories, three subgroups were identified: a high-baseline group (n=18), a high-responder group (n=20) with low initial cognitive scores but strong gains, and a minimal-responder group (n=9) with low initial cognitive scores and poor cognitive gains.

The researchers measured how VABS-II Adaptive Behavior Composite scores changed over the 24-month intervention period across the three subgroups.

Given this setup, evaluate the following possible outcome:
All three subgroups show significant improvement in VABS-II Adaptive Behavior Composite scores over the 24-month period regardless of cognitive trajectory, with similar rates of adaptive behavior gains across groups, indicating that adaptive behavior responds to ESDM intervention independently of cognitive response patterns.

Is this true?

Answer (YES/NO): NO